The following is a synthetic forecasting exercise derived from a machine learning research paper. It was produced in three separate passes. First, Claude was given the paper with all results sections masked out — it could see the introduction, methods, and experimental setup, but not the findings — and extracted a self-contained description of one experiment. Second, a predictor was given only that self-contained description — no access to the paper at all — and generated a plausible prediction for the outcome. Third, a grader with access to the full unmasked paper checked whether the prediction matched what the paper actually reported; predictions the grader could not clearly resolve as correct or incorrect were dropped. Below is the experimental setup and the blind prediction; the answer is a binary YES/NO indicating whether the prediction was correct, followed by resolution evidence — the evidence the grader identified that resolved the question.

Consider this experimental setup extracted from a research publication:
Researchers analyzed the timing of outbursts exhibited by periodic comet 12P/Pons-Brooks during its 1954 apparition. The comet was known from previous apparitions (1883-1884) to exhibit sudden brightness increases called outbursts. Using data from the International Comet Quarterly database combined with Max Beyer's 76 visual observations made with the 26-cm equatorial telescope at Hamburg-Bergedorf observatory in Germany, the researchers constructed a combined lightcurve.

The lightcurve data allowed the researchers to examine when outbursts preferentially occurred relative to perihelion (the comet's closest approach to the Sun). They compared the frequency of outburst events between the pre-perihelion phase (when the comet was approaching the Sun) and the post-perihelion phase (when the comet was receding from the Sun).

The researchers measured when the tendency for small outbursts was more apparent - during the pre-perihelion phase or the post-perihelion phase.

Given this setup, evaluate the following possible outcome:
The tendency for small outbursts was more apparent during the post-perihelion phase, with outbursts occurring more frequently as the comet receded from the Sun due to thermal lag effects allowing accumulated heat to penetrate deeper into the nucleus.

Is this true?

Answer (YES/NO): NO